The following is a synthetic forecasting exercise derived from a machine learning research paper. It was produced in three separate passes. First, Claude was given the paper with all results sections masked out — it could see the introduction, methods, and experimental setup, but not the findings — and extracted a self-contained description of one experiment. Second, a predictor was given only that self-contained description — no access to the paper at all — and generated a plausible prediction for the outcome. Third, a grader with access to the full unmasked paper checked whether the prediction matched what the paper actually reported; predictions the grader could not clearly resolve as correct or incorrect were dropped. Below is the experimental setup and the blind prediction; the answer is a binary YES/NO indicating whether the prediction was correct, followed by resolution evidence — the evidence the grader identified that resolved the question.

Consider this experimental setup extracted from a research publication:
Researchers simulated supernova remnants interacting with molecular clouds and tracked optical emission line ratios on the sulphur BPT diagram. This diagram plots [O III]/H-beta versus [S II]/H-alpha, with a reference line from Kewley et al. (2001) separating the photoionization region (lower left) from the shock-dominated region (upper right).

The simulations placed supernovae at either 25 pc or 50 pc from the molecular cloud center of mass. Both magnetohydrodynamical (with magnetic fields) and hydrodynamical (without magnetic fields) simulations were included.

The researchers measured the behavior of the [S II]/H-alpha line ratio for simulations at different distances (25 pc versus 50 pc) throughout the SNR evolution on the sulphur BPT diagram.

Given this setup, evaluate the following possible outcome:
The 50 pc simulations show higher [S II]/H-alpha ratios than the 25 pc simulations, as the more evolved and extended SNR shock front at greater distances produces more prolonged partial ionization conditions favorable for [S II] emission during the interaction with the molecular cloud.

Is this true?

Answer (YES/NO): NO